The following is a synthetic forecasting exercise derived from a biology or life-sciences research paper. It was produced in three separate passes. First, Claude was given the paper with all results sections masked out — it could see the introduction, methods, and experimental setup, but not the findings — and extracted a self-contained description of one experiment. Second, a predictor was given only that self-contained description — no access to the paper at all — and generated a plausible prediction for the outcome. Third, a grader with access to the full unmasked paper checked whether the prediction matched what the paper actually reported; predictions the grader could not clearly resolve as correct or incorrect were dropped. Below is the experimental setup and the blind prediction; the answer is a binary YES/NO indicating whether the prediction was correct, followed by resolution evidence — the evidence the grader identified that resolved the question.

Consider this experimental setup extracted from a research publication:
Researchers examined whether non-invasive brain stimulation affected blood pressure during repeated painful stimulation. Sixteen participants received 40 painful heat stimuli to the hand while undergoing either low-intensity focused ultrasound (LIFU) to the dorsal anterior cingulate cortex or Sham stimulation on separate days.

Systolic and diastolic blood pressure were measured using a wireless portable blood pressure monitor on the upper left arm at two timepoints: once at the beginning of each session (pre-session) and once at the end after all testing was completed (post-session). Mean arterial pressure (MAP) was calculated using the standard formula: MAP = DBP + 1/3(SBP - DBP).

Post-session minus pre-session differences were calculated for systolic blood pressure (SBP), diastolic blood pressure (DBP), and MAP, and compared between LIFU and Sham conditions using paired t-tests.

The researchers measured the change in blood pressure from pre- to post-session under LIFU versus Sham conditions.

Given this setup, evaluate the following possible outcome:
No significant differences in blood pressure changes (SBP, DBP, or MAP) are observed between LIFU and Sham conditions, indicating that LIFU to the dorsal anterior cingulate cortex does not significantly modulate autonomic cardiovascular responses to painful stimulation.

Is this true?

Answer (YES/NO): YES